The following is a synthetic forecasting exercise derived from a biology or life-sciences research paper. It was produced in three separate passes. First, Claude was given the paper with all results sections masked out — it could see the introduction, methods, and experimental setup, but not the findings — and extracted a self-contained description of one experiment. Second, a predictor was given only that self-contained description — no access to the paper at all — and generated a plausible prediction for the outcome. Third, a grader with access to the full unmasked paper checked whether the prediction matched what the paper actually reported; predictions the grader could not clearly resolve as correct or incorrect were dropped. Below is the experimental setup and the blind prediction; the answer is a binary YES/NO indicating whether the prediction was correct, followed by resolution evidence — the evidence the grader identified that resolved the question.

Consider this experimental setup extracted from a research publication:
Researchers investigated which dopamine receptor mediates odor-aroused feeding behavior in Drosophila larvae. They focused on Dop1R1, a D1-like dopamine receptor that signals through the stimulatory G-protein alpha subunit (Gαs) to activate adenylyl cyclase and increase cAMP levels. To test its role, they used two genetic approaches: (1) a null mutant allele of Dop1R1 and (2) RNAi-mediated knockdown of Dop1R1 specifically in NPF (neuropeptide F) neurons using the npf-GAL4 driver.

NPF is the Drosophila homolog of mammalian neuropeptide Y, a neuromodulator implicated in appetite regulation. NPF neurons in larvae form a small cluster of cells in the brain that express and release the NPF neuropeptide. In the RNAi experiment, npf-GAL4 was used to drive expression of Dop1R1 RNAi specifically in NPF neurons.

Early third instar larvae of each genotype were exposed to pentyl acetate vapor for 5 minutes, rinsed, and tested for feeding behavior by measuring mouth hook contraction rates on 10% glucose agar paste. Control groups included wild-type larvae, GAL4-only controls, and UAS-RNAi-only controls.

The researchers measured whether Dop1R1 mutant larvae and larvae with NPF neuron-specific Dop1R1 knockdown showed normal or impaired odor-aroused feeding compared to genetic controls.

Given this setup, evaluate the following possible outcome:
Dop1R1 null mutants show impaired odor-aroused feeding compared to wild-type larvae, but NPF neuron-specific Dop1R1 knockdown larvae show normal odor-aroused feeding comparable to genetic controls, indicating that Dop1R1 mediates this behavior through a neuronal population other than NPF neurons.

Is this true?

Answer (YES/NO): NO